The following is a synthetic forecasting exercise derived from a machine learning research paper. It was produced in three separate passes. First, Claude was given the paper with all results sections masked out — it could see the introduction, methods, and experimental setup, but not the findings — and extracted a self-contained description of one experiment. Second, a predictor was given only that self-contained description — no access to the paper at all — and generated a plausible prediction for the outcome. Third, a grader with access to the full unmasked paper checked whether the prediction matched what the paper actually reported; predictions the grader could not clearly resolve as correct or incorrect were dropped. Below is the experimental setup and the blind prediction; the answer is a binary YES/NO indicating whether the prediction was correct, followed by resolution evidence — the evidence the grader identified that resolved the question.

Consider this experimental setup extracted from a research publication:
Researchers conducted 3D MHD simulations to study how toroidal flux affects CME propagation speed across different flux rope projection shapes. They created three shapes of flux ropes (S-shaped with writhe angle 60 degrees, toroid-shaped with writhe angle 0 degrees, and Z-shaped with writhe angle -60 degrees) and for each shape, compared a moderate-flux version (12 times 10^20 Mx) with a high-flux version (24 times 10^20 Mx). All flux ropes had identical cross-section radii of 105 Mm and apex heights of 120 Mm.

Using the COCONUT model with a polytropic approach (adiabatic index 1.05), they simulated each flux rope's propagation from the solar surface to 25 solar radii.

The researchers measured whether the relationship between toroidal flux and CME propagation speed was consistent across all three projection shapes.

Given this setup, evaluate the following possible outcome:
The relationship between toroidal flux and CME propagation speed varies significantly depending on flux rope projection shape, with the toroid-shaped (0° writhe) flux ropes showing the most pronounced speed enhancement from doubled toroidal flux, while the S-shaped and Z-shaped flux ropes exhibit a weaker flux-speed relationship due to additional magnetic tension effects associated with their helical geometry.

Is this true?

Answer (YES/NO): NO